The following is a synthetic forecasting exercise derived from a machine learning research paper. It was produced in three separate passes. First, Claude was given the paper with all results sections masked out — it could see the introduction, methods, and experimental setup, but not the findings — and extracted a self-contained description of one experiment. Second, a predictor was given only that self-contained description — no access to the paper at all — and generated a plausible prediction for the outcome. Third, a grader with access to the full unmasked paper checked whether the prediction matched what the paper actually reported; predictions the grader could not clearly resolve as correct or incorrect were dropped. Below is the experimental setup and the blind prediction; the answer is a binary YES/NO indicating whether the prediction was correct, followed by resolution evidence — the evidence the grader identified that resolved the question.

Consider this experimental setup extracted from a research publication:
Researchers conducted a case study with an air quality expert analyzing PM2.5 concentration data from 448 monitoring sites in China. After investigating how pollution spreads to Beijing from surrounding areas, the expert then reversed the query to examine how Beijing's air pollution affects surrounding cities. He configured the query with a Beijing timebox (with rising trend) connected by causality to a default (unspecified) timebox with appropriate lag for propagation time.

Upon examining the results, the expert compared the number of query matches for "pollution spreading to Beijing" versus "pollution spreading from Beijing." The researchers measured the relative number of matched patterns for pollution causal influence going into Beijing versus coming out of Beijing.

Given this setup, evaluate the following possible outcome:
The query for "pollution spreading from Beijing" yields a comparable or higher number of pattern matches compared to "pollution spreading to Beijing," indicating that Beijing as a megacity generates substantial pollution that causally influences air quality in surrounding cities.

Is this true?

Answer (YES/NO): YES